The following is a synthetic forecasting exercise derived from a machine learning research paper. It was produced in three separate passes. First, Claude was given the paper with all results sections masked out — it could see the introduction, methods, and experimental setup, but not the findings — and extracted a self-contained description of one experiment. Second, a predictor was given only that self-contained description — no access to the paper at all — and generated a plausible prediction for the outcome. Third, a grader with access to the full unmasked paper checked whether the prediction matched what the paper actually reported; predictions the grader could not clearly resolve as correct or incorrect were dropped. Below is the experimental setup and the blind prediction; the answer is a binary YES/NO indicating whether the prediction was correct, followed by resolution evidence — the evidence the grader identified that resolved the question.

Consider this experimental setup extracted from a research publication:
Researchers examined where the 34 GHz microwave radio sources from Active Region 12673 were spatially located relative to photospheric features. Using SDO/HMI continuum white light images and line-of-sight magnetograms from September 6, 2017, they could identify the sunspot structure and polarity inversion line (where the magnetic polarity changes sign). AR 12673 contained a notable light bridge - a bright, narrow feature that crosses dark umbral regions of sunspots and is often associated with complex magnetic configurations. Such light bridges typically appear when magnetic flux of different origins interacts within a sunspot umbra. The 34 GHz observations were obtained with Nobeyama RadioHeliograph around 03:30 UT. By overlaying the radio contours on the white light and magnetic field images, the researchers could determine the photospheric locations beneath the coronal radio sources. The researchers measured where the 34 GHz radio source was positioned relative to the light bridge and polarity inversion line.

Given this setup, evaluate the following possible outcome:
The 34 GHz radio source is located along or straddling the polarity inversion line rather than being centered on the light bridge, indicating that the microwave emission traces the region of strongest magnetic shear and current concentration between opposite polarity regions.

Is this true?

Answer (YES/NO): NO